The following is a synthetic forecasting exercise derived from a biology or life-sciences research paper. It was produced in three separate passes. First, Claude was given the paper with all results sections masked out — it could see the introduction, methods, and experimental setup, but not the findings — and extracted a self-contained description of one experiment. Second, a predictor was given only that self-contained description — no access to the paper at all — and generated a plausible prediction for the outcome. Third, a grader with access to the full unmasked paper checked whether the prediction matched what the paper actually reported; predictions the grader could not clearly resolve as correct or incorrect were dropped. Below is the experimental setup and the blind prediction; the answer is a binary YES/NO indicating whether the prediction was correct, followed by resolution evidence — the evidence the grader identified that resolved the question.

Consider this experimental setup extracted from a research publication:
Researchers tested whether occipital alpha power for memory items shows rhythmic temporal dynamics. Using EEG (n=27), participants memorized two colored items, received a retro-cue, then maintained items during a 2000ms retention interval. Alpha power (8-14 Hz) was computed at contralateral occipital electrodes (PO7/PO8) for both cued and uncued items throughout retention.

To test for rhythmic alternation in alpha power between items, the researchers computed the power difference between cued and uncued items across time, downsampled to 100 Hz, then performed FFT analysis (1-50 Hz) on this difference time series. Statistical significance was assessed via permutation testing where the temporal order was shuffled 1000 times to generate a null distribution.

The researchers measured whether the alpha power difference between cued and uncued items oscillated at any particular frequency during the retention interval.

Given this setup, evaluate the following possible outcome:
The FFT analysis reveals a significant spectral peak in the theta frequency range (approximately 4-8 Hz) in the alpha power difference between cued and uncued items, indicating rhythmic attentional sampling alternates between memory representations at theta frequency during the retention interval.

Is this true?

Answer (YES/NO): YES